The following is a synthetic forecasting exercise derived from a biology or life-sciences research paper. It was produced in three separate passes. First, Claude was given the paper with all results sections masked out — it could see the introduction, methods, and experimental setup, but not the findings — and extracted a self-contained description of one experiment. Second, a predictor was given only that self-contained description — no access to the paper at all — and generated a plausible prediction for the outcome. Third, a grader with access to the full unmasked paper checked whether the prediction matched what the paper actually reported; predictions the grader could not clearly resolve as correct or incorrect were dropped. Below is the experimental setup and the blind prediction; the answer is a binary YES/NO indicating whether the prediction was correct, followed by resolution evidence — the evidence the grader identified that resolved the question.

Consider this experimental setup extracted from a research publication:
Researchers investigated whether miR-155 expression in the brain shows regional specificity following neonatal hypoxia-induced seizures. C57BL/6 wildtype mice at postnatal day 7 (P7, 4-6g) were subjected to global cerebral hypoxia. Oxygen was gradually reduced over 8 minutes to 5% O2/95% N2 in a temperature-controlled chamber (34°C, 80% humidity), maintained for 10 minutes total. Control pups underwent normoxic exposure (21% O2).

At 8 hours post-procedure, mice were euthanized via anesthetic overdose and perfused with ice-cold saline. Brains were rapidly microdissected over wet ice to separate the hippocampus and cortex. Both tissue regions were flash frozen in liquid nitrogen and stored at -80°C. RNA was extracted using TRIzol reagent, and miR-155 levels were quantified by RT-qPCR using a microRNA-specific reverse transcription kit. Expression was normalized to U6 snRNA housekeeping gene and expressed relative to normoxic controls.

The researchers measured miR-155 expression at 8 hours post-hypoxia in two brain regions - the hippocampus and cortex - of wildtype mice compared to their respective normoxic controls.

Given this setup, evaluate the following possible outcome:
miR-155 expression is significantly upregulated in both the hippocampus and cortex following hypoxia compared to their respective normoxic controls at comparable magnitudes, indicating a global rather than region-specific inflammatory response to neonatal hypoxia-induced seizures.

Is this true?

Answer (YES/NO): NO